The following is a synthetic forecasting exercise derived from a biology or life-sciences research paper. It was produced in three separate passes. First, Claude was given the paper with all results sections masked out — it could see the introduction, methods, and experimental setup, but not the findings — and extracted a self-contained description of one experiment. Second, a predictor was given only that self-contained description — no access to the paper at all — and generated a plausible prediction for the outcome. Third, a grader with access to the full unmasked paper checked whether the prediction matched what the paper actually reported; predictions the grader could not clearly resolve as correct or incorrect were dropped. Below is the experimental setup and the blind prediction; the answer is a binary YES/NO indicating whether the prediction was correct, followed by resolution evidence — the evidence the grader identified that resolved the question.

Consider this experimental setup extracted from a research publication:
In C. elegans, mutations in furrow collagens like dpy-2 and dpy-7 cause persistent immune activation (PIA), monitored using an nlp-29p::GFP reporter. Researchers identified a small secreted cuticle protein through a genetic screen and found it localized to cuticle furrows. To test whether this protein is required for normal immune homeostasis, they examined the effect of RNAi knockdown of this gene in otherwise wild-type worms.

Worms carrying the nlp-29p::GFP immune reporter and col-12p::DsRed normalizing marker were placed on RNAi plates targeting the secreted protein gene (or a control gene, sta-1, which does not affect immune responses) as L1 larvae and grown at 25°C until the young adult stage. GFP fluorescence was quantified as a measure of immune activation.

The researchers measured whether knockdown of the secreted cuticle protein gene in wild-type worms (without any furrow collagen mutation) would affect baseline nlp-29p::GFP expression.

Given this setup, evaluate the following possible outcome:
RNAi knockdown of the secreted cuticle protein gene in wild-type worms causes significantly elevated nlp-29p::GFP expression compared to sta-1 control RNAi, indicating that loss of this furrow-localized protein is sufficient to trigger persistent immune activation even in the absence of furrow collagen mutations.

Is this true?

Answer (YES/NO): NO